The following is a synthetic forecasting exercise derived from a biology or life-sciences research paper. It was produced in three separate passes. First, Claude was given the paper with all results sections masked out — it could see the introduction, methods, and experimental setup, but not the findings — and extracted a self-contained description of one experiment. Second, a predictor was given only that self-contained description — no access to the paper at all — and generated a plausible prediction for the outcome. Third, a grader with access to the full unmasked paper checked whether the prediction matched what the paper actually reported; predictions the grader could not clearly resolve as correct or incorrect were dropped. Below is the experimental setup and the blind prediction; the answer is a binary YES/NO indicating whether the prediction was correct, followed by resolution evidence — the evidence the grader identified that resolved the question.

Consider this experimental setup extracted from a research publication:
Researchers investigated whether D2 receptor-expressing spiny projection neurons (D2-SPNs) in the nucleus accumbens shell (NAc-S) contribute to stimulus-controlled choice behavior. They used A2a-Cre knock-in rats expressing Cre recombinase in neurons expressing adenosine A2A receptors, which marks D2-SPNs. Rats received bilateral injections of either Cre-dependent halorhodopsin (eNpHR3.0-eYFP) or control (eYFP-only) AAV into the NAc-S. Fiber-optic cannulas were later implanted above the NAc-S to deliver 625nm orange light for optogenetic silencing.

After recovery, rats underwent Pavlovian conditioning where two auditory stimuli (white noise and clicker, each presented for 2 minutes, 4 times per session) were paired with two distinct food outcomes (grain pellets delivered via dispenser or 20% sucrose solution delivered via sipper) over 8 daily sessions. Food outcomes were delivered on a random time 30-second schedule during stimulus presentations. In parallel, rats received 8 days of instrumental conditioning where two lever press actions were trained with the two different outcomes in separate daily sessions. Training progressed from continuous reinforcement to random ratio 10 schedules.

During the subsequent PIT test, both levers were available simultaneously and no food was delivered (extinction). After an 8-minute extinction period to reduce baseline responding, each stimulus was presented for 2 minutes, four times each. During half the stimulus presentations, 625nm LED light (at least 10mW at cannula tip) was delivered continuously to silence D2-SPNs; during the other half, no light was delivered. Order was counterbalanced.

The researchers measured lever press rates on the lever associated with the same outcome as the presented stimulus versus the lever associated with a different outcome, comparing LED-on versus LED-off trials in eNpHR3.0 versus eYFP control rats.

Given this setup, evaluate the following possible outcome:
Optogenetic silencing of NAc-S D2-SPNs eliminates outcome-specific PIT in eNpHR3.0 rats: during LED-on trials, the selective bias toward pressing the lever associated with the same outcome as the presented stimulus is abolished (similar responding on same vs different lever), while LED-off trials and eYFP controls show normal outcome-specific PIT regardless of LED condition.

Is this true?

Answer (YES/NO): YES